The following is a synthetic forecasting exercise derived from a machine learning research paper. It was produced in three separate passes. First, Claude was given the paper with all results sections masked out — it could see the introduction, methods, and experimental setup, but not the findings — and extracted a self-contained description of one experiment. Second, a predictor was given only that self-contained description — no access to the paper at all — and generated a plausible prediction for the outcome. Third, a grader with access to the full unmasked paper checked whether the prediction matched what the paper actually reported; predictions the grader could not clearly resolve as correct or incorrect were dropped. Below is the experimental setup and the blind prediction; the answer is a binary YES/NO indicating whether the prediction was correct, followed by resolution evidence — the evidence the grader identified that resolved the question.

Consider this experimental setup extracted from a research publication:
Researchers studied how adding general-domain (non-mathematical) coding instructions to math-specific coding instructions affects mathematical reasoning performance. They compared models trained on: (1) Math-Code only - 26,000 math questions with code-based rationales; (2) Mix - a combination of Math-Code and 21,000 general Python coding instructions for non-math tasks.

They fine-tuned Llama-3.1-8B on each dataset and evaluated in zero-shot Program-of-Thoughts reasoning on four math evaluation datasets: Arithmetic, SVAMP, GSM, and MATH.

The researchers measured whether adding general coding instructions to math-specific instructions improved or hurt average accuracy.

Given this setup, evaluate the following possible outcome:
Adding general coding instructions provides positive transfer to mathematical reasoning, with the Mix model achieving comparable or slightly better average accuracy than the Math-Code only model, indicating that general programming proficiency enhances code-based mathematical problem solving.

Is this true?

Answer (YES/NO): NO